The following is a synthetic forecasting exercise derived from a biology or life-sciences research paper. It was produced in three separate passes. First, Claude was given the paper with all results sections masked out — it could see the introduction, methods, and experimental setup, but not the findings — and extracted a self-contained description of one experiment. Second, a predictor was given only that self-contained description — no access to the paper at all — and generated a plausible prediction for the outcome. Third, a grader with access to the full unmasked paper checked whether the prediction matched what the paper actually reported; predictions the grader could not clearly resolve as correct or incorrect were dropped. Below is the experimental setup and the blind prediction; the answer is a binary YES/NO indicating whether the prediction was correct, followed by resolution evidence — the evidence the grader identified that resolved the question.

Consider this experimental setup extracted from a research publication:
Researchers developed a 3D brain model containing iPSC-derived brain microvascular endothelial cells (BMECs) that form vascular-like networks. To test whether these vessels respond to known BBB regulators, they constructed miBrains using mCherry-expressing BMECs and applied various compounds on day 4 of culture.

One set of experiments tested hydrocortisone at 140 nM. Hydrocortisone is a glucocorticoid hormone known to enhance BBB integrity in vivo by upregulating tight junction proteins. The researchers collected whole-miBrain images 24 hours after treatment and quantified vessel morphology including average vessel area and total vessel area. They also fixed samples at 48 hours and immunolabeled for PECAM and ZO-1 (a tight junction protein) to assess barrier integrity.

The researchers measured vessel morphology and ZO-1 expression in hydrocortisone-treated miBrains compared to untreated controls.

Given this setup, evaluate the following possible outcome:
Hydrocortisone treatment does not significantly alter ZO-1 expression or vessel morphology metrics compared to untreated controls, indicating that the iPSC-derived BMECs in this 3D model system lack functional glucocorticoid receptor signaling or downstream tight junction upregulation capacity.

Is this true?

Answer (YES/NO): NO